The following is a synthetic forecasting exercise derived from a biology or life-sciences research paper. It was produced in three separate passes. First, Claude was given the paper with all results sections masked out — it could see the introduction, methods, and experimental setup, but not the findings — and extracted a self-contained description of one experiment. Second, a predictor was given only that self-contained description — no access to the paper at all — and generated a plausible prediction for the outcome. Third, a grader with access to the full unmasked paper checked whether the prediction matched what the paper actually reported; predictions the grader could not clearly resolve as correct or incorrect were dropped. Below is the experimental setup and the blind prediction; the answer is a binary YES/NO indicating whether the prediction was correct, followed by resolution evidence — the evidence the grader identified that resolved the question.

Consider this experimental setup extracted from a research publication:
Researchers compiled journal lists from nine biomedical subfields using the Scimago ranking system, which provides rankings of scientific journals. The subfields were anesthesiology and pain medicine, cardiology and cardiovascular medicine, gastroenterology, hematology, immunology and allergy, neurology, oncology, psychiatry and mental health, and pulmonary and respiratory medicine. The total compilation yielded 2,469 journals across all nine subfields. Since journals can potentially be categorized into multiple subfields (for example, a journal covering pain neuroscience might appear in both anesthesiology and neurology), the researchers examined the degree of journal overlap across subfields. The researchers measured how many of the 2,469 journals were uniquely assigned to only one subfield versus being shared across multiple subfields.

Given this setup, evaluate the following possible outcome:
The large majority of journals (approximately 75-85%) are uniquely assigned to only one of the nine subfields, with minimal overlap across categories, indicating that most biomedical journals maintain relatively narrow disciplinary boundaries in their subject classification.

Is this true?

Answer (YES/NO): NO